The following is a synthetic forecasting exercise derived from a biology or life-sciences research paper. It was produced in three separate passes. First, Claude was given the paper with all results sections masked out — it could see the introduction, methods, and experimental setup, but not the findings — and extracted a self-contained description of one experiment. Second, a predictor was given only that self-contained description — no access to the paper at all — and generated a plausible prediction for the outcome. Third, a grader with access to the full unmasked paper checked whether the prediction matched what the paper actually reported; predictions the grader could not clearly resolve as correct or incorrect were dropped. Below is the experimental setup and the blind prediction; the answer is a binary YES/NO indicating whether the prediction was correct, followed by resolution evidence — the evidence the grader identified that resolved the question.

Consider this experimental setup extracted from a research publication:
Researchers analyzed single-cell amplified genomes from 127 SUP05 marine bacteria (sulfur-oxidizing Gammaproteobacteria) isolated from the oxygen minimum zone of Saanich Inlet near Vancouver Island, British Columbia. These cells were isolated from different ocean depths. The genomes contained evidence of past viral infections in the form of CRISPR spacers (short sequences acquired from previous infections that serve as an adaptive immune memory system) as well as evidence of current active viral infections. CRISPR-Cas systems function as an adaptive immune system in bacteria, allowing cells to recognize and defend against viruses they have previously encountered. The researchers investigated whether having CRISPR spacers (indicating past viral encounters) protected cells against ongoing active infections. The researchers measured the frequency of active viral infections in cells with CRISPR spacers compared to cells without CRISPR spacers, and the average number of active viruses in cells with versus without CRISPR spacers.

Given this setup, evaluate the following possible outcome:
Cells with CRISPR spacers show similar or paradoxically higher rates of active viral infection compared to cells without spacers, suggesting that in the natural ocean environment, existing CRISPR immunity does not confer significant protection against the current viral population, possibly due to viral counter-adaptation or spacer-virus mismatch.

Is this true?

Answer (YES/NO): NO